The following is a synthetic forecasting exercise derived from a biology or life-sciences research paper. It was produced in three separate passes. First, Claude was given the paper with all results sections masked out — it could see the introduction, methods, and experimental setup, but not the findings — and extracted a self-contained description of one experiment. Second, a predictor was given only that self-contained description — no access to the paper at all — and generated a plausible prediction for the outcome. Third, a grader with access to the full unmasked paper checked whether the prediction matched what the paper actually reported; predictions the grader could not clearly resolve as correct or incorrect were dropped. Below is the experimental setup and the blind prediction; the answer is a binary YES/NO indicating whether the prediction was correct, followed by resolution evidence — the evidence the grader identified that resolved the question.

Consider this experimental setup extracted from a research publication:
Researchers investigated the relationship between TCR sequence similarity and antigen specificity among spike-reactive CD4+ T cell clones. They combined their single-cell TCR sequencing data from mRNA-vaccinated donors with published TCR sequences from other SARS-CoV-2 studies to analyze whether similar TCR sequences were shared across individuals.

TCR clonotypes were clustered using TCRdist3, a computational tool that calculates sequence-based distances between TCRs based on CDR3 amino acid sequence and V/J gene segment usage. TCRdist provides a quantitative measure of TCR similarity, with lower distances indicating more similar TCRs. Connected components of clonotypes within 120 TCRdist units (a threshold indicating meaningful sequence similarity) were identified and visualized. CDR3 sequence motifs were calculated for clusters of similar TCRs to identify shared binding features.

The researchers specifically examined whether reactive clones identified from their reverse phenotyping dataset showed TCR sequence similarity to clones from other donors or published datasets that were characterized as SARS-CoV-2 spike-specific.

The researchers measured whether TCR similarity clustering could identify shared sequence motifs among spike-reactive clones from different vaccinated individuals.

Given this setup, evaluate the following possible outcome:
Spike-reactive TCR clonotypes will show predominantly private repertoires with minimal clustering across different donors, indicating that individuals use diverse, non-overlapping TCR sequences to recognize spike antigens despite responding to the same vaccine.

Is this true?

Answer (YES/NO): NO